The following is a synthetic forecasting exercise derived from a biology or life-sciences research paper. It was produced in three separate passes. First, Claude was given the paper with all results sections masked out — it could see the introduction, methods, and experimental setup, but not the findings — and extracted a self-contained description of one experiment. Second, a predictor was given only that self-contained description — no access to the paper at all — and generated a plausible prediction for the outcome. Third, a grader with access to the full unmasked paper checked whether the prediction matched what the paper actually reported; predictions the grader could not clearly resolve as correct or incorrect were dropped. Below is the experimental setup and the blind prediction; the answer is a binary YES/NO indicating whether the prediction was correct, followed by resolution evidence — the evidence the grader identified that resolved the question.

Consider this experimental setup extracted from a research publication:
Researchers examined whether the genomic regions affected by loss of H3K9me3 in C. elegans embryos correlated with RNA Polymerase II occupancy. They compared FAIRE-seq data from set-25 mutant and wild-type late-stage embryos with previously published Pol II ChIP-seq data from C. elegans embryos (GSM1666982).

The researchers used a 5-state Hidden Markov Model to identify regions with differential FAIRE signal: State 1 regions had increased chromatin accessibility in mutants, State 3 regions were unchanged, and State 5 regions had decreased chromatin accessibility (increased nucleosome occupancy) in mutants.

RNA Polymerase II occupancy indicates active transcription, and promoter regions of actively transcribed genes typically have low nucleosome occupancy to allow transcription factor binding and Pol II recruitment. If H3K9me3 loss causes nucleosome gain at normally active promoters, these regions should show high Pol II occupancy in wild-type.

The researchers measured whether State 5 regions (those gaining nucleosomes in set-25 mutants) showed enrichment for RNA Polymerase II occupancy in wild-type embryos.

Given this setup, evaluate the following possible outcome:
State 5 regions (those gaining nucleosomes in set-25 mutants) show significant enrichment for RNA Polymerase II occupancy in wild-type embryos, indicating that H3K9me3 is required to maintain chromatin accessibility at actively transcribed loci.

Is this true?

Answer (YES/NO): NO